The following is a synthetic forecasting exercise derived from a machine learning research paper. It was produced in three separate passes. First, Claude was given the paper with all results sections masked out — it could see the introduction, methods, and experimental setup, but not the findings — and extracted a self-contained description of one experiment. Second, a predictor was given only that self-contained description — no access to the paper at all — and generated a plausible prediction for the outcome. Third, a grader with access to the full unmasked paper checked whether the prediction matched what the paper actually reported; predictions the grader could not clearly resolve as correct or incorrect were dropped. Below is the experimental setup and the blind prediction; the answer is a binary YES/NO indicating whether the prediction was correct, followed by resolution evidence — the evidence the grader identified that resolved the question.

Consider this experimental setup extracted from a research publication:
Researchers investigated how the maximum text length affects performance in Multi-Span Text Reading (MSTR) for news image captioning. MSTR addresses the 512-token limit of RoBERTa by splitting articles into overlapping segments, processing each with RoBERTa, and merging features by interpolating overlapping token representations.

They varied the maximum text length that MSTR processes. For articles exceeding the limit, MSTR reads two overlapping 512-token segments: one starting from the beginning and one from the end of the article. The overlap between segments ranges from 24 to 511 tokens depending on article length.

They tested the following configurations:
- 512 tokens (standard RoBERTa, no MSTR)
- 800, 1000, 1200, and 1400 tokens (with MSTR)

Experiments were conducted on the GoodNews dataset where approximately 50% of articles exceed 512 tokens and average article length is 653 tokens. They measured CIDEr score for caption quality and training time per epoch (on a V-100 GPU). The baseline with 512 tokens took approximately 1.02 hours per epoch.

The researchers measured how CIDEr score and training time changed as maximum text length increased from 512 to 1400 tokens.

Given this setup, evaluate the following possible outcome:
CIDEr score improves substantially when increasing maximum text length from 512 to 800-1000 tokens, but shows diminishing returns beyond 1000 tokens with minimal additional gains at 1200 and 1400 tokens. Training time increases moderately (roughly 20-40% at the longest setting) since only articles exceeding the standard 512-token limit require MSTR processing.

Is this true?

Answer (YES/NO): NO